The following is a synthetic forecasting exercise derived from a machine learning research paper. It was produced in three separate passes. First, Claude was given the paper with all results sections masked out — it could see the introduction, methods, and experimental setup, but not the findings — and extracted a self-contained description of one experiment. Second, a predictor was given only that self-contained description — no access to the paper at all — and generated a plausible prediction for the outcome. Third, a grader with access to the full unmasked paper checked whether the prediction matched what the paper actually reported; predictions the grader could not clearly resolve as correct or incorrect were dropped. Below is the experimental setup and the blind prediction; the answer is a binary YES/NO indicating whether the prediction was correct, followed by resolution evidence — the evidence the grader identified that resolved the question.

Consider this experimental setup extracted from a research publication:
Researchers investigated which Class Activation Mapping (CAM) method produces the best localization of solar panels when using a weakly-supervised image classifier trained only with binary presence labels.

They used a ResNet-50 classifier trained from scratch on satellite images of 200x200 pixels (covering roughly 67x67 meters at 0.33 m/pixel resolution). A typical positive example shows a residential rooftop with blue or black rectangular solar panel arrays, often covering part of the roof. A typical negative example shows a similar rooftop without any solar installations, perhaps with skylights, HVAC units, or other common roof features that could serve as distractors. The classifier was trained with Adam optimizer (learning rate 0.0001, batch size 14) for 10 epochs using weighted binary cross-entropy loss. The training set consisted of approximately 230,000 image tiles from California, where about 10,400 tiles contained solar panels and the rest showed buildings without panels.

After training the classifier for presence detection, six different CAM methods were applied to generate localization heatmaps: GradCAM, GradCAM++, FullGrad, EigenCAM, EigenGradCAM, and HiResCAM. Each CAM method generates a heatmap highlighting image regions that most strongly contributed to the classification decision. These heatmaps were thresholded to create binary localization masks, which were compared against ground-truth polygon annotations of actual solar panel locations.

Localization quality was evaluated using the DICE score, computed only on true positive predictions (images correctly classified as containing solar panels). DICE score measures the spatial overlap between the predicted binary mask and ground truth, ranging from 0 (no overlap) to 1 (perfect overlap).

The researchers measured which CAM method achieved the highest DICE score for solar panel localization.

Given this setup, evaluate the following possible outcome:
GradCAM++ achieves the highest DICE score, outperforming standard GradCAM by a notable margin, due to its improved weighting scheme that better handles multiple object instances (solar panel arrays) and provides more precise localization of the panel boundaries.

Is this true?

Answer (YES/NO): NO